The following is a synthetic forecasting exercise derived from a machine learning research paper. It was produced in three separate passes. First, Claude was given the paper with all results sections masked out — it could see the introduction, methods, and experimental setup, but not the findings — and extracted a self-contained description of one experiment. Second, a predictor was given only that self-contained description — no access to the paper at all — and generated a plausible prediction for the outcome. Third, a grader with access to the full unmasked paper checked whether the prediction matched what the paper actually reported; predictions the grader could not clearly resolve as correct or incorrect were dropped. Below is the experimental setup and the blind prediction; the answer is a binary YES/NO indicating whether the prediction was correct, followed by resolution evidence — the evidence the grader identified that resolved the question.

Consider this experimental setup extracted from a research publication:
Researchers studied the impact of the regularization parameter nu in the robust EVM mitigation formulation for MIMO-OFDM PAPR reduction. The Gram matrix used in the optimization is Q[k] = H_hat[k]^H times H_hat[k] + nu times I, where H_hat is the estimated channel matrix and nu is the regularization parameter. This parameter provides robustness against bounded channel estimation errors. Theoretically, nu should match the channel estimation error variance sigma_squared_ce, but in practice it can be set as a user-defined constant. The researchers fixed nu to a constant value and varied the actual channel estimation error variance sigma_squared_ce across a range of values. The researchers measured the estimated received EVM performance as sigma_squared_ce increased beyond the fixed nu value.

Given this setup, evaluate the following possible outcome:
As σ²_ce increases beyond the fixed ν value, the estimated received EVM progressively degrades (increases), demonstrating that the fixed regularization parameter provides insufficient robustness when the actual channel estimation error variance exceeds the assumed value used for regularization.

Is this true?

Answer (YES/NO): YES